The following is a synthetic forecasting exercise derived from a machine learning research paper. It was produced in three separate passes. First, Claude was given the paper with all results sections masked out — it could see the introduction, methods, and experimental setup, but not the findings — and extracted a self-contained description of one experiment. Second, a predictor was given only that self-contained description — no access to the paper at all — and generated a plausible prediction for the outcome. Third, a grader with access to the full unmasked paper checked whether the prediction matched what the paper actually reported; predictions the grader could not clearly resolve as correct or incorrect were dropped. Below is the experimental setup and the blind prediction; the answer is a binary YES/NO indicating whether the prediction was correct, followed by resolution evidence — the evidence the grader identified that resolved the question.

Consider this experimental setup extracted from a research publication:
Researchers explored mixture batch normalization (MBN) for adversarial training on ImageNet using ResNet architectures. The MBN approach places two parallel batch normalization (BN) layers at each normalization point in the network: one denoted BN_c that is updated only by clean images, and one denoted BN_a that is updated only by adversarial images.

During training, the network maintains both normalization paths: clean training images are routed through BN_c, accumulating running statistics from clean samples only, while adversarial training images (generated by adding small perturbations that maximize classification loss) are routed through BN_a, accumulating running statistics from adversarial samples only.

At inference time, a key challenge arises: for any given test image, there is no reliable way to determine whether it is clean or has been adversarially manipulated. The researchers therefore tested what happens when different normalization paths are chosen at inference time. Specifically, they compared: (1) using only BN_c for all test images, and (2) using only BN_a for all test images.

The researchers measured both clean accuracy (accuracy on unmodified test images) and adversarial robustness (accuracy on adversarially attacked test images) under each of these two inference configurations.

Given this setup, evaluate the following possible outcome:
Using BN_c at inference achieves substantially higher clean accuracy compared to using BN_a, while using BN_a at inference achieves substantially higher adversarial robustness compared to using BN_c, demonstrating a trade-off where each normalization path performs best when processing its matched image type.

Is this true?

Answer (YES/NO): YES